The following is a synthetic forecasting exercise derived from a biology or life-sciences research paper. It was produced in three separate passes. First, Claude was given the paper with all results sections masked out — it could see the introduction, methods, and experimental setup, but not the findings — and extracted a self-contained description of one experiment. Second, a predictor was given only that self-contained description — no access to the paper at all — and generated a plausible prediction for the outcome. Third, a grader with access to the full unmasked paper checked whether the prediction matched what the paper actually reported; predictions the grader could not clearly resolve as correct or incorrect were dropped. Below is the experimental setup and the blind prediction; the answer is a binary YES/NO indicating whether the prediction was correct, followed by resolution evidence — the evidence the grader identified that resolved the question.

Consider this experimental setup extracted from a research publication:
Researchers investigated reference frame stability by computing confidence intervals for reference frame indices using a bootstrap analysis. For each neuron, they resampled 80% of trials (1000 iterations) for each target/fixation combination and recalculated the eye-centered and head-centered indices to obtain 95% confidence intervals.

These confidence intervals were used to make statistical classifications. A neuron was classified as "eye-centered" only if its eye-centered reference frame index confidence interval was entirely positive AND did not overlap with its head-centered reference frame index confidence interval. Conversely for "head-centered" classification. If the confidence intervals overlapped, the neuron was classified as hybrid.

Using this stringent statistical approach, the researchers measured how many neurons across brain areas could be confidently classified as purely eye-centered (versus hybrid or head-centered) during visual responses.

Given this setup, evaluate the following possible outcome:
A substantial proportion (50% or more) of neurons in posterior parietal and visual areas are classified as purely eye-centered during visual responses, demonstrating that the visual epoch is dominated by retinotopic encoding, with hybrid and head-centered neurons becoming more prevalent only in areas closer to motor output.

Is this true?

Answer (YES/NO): NO